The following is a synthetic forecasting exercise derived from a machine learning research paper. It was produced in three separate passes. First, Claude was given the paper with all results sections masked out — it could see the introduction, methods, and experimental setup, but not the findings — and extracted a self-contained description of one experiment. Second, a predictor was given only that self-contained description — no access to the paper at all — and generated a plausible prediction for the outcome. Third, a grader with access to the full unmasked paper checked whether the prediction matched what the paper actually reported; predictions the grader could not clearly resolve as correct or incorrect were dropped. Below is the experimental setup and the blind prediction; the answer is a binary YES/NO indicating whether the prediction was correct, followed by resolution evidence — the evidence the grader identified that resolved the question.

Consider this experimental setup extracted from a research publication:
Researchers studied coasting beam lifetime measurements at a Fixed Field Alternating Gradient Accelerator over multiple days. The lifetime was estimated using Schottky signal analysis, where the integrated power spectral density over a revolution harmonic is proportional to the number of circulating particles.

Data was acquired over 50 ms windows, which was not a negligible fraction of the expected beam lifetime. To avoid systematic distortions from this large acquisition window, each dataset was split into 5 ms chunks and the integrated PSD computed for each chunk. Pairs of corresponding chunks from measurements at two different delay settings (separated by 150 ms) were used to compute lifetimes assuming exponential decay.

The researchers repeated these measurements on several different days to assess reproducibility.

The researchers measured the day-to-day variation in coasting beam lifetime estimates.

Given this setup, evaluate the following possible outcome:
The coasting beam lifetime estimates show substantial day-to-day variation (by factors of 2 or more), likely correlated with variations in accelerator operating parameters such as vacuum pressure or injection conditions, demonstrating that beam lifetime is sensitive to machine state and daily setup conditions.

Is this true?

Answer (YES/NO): NO